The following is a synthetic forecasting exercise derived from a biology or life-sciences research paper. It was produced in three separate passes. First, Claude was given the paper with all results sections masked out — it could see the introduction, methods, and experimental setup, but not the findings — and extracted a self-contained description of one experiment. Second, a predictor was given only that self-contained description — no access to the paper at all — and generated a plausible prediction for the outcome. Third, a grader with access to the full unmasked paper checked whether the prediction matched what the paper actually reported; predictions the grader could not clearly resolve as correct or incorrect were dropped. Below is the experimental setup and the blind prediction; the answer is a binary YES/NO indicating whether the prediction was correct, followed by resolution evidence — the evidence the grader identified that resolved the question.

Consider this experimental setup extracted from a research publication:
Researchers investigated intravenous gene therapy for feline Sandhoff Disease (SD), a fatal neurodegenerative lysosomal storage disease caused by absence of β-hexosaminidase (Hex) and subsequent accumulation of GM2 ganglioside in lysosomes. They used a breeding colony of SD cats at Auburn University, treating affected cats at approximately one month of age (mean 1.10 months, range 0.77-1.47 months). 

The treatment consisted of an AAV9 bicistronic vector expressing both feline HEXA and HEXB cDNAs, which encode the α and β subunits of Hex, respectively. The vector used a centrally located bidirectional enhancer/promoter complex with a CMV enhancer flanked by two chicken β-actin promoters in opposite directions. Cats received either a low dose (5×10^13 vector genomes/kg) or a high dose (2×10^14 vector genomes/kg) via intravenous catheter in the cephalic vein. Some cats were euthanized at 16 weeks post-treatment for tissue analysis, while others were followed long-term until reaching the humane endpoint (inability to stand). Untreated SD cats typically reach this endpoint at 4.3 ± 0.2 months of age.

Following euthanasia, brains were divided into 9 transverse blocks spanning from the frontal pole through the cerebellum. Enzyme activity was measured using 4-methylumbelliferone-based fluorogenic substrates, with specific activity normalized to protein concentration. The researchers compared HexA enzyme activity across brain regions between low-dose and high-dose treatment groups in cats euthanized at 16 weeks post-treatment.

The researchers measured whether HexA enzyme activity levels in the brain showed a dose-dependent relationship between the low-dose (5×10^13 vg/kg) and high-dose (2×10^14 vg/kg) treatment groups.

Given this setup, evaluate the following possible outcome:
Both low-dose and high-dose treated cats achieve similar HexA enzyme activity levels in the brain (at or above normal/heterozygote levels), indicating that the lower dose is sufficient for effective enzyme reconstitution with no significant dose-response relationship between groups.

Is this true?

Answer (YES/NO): NO